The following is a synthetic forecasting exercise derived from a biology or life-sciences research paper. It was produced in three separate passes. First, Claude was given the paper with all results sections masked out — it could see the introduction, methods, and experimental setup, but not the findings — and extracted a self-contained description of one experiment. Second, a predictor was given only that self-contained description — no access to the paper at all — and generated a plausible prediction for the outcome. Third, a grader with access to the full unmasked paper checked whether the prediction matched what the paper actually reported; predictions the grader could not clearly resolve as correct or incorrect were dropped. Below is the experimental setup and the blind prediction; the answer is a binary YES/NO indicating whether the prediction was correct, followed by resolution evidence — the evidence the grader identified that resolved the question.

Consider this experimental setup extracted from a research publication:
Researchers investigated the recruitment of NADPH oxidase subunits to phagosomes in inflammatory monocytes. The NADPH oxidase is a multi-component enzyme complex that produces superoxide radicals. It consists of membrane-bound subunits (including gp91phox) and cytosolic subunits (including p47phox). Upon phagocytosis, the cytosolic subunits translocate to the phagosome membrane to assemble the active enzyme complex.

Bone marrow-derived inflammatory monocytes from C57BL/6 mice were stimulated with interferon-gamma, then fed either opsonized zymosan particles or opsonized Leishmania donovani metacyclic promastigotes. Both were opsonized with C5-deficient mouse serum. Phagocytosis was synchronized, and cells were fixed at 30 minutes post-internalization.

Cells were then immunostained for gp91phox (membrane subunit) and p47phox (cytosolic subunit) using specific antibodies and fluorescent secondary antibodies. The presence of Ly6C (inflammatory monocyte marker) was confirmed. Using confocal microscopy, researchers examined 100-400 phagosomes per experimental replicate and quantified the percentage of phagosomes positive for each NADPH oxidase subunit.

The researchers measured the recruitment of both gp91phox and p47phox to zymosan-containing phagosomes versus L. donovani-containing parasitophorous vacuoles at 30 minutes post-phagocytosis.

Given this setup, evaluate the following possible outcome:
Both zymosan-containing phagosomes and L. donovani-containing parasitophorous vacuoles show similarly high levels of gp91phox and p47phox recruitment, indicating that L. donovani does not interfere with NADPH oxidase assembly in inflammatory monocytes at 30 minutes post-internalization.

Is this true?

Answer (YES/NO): NO